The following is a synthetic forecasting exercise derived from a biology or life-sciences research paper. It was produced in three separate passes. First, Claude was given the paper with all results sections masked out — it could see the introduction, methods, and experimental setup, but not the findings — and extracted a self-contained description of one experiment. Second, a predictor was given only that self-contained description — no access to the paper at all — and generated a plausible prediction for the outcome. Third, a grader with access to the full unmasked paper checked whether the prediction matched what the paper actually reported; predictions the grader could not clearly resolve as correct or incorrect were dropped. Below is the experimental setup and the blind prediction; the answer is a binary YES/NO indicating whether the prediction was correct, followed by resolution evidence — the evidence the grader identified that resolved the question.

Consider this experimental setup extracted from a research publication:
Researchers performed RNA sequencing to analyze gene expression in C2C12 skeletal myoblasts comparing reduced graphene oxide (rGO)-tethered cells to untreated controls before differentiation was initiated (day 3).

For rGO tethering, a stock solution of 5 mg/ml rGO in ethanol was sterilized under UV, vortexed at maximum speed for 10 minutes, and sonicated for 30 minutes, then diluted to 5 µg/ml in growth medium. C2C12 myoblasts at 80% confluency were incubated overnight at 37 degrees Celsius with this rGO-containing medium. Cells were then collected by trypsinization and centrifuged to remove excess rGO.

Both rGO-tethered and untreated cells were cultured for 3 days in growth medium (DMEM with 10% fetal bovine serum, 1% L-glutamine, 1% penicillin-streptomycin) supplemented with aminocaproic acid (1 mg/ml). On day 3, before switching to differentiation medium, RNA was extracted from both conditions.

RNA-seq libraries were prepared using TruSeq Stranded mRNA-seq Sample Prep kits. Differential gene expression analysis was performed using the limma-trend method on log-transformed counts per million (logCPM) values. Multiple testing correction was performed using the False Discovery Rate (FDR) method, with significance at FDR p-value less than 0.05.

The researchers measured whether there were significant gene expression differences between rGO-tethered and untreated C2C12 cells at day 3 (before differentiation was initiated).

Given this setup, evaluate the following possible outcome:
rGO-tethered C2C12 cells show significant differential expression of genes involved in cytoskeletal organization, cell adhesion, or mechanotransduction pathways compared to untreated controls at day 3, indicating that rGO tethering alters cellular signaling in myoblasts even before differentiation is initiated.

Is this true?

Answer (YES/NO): YES